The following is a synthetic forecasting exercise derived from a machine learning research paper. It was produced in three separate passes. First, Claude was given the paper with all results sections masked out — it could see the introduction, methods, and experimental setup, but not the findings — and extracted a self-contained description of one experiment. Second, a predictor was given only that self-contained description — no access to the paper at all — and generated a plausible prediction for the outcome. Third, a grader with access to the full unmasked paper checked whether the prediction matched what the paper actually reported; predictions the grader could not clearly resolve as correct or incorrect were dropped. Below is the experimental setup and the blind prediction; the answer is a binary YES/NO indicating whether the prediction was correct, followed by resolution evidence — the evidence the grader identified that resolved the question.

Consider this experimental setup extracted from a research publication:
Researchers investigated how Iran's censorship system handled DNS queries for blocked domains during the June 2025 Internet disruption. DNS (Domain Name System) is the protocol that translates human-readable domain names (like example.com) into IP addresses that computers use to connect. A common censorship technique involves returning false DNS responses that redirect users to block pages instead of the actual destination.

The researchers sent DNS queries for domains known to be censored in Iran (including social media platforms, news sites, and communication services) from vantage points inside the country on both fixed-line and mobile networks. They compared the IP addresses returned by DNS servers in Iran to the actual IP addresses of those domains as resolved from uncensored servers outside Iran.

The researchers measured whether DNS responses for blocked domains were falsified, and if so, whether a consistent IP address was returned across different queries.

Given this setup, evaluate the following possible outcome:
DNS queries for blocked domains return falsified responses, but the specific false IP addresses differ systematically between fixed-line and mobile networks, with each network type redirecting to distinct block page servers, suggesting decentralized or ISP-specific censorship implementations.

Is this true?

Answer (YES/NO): NO